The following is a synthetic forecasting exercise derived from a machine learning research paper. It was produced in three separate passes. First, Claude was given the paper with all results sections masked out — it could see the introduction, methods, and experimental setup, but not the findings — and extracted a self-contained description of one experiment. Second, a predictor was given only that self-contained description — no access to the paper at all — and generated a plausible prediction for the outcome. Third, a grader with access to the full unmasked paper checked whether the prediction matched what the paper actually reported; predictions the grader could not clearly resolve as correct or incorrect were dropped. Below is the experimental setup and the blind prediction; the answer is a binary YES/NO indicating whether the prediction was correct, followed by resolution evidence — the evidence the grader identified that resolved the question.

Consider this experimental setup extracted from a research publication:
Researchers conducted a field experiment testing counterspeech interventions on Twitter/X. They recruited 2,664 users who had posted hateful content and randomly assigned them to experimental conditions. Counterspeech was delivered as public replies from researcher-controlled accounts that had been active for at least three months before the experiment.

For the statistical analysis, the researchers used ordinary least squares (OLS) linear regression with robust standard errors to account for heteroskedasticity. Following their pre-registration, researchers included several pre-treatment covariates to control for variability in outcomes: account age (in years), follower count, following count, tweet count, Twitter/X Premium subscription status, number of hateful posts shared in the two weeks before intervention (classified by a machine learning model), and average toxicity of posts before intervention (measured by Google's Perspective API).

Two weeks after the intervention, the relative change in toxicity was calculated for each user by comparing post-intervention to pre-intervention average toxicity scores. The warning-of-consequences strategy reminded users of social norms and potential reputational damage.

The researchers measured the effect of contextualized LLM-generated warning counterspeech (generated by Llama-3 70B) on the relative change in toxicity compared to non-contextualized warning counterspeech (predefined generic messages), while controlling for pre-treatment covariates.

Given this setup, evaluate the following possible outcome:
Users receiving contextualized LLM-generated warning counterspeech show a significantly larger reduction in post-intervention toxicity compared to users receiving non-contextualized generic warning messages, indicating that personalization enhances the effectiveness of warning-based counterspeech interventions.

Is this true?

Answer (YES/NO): NO